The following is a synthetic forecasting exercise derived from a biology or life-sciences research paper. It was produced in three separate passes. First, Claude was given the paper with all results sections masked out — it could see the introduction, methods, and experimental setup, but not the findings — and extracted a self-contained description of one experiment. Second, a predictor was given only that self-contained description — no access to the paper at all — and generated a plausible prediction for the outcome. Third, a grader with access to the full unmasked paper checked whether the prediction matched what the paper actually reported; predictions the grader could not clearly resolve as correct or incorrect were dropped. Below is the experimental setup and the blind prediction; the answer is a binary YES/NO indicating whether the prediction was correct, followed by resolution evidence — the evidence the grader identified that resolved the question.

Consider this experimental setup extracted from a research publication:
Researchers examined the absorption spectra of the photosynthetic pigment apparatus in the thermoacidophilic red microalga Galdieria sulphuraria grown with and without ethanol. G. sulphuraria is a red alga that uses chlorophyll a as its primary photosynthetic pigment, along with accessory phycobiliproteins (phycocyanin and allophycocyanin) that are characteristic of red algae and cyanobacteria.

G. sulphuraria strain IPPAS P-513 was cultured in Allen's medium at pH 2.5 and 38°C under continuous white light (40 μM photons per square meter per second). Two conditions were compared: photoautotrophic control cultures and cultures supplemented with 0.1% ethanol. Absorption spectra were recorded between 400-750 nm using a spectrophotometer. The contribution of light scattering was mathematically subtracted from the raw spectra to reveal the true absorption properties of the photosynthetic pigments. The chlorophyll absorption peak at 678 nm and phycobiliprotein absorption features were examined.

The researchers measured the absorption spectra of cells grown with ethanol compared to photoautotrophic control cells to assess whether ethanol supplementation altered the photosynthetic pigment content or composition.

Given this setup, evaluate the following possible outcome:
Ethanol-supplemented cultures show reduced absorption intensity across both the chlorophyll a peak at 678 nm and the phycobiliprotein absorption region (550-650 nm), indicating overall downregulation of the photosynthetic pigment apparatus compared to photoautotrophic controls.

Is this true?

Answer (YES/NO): NO